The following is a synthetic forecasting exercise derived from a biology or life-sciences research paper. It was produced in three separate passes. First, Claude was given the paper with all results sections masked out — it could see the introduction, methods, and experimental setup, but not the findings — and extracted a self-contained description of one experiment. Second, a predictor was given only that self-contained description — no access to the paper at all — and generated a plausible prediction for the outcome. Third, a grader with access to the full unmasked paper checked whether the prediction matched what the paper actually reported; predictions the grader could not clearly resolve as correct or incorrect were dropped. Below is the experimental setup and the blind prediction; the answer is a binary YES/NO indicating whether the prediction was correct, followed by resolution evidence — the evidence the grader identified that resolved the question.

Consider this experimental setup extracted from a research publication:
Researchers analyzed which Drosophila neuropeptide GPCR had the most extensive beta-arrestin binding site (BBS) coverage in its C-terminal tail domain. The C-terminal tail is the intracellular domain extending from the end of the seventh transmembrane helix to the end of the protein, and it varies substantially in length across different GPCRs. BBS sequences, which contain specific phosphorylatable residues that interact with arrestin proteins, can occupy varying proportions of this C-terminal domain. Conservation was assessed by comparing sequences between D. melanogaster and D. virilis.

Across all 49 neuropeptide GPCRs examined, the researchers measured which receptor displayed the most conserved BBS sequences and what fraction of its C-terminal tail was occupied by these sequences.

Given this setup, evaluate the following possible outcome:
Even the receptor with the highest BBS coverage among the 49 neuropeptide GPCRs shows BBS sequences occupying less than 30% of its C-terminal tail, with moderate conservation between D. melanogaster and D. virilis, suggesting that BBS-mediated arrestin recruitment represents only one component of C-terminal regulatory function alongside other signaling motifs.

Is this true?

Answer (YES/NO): NO